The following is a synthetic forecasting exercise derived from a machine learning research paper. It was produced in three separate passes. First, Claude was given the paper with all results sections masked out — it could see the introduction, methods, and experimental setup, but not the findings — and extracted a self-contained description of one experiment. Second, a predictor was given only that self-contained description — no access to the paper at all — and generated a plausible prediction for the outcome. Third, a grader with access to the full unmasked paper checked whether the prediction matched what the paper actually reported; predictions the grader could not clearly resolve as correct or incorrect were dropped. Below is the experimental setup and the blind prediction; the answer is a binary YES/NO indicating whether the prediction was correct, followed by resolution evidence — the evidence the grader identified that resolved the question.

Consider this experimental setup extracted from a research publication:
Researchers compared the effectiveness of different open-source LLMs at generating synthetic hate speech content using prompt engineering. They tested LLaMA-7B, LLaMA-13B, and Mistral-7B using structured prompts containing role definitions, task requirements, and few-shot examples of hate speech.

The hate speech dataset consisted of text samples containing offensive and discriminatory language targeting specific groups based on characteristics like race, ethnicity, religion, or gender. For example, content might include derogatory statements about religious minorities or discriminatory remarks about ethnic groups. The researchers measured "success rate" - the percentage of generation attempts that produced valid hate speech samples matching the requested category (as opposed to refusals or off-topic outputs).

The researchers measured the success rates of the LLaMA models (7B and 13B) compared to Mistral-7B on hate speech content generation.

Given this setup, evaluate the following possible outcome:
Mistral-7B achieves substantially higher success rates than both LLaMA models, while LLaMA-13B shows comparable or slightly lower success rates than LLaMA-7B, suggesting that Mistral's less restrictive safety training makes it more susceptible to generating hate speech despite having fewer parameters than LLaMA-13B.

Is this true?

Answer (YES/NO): YES